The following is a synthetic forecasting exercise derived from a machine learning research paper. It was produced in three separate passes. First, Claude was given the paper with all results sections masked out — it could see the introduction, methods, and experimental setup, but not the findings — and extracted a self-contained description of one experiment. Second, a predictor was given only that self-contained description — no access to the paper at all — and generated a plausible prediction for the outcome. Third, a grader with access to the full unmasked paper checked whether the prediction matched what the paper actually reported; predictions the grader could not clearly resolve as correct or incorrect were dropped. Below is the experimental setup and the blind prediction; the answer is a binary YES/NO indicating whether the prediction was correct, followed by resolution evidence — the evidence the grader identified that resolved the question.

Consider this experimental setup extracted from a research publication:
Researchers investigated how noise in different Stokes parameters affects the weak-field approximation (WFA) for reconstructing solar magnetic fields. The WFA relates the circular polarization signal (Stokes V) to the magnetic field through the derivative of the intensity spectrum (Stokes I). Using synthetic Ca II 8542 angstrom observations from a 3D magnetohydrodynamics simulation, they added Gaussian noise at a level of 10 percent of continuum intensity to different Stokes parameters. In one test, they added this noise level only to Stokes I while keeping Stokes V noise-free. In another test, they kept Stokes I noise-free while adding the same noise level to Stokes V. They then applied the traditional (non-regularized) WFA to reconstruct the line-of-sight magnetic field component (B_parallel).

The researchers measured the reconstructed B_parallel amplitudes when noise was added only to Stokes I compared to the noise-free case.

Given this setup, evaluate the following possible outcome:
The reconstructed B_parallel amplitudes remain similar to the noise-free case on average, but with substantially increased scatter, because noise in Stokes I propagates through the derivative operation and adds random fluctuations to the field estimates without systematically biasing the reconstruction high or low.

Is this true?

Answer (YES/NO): NO